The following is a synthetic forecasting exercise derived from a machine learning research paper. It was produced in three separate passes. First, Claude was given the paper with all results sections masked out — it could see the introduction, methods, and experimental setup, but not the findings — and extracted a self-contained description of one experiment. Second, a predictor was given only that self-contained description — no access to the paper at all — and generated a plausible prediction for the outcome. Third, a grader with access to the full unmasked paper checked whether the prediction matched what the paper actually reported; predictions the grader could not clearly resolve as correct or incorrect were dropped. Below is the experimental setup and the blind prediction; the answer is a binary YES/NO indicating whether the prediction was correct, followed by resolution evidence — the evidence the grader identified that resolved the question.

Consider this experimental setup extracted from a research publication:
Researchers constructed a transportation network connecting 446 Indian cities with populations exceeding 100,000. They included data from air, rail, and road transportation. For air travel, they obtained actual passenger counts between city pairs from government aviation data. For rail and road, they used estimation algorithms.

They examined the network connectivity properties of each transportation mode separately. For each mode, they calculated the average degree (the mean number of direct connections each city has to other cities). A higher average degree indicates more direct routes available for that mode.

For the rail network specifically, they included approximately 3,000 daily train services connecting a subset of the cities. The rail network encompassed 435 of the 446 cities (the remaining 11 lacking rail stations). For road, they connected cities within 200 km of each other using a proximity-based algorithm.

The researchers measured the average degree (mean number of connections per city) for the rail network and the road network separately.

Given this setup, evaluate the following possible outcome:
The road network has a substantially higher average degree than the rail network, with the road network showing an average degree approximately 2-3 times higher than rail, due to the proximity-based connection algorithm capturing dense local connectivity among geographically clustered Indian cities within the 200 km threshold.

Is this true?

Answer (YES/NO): NO